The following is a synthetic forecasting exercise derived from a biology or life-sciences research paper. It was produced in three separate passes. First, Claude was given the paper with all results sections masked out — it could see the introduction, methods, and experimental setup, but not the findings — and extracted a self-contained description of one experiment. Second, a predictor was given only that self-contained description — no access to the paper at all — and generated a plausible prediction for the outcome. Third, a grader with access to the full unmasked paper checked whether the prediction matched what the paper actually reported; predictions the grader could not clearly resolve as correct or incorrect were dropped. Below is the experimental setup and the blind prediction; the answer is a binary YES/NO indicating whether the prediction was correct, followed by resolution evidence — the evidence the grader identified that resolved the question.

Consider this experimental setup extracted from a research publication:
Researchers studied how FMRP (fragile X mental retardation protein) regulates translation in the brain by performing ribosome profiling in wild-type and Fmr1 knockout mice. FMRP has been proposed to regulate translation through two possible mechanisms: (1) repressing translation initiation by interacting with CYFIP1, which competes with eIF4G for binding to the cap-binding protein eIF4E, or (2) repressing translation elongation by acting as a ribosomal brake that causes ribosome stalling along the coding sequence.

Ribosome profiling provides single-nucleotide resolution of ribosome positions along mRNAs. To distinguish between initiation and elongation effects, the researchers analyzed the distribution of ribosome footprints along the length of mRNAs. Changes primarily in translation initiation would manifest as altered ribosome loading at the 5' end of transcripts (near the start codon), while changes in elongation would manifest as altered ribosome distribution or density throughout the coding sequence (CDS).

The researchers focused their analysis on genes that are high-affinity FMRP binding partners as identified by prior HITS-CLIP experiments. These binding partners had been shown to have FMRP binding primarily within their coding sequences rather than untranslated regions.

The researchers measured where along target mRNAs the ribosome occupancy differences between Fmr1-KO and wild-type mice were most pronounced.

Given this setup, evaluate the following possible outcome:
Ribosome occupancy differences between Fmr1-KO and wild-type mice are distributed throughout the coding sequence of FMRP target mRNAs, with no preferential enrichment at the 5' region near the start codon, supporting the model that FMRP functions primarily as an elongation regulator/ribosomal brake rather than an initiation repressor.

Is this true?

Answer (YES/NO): YES